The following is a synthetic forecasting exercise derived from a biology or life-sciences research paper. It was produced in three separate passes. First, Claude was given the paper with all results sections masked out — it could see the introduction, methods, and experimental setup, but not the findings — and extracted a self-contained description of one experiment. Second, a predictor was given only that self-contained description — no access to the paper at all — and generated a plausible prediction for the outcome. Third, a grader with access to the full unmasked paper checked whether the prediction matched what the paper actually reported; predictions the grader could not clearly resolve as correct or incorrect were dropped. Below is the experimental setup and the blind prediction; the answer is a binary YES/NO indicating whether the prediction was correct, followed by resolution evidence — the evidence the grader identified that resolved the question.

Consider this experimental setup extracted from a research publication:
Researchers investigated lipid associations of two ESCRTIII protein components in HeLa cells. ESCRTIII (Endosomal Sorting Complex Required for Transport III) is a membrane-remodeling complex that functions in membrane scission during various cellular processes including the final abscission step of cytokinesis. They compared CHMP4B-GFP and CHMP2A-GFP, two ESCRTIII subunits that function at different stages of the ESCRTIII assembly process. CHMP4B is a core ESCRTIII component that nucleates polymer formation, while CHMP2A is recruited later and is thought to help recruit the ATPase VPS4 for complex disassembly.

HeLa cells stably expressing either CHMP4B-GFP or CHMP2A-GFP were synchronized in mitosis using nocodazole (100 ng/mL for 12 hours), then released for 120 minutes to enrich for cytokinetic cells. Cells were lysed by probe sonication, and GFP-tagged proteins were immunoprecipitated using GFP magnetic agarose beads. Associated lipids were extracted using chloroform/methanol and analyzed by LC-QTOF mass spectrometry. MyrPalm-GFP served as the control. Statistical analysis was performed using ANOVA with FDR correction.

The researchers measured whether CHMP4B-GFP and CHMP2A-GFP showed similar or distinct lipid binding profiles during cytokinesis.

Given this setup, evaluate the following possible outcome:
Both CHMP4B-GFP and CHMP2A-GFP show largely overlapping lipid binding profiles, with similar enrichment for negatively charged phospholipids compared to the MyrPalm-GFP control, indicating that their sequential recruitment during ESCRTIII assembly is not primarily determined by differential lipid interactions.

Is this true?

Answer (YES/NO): NO